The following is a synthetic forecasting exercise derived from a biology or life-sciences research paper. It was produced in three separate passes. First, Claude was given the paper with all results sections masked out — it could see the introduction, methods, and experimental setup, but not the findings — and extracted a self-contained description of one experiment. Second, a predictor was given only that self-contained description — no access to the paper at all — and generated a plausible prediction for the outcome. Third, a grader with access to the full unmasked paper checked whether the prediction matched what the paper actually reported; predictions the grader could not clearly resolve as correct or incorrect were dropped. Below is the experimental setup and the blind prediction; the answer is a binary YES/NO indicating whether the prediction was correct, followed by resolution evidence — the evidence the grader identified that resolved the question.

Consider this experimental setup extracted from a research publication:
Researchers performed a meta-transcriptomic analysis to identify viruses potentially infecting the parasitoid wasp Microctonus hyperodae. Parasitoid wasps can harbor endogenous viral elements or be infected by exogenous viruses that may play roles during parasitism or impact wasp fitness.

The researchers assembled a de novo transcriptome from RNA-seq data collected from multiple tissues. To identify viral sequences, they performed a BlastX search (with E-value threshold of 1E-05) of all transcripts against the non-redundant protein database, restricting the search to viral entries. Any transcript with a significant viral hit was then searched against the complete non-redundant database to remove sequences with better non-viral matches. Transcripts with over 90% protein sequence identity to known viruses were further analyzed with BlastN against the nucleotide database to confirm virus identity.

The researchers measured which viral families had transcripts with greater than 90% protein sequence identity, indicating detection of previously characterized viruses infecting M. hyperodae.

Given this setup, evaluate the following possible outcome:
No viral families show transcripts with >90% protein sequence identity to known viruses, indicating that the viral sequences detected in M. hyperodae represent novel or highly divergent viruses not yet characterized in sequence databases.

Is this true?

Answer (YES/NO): NO